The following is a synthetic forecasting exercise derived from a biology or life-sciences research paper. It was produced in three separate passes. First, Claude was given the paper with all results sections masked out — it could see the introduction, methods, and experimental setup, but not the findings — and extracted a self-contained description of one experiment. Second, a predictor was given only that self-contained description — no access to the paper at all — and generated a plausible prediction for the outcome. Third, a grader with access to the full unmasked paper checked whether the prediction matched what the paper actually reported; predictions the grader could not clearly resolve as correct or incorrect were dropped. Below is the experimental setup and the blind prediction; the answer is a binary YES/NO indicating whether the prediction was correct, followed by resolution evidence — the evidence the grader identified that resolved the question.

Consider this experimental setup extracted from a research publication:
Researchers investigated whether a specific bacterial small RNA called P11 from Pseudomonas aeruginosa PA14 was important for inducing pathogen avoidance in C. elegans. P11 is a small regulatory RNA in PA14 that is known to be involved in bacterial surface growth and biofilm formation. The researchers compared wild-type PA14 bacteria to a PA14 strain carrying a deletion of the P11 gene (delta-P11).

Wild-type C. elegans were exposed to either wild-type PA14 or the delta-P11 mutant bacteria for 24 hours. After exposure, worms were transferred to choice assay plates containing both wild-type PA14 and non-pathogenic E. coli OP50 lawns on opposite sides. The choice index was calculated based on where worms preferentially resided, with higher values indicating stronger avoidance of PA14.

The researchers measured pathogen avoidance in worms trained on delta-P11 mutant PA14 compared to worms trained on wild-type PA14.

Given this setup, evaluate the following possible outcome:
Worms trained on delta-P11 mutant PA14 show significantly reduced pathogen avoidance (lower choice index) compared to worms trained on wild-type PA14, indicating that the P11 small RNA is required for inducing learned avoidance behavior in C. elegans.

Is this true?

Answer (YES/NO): NO